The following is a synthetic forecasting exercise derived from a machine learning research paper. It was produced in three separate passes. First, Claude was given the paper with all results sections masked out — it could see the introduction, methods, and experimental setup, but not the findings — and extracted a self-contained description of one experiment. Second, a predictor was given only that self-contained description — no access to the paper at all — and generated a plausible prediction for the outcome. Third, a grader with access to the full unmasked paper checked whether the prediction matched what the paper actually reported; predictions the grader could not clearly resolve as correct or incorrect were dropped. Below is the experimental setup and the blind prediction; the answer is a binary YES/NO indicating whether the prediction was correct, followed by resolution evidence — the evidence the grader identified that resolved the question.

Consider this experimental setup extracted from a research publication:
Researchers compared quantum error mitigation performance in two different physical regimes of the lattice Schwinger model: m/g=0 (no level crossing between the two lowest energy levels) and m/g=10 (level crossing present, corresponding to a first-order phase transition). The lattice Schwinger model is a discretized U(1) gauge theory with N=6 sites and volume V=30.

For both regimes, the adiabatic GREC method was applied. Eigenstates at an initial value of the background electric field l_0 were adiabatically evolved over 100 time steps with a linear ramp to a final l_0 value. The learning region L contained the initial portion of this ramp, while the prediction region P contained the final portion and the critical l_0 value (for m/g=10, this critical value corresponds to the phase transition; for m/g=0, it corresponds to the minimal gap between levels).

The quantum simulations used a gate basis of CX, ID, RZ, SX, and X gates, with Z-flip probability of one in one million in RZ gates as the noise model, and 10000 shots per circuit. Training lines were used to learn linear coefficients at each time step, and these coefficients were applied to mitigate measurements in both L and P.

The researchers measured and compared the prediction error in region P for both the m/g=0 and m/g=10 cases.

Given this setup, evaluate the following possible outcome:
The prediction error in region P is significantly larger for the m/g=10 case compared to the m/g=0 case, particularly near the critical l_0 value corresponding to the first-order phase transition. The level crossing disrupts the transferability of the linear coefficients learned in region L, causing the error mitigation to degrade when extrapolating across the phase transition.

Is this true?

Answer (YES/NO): NO